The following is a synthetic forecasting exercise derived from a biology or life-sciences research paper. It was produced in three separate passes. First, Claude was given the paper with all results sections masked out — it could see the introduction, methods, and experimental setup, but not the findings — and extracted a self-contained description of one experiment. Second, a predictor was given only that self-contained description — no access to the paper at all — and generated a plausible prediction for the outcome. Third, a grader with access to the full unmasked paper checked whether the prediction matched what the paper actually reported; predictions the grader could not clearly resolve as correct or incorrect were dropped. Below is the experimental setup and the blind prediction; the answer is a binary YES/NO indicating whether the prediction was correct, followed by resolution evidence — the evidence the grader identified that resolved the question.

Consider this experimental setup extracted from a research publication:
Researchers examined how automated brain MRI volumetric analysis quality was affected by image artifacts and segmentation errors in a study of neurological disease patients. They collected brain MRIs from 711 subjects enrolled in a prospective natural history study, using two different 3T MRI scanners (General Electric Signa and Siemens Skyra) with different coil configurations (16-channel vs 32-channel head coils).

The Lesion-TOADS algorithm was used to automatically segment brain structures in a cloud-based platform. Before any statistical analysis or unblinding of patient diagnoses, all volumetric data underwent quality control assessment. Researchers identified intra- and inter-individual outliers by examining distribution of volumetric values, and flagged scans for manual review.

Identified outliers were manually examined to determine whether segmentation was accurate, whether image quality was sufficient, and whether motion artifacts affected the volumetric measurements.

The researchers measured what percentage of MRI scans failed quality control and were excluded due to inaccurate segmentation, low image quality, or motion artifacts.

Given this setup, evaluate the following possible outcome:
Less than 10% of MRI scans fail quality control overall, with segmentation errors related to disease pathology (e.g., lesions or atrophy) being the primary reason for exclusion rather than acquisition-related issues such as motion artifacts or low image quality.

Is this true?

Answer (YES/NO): NO